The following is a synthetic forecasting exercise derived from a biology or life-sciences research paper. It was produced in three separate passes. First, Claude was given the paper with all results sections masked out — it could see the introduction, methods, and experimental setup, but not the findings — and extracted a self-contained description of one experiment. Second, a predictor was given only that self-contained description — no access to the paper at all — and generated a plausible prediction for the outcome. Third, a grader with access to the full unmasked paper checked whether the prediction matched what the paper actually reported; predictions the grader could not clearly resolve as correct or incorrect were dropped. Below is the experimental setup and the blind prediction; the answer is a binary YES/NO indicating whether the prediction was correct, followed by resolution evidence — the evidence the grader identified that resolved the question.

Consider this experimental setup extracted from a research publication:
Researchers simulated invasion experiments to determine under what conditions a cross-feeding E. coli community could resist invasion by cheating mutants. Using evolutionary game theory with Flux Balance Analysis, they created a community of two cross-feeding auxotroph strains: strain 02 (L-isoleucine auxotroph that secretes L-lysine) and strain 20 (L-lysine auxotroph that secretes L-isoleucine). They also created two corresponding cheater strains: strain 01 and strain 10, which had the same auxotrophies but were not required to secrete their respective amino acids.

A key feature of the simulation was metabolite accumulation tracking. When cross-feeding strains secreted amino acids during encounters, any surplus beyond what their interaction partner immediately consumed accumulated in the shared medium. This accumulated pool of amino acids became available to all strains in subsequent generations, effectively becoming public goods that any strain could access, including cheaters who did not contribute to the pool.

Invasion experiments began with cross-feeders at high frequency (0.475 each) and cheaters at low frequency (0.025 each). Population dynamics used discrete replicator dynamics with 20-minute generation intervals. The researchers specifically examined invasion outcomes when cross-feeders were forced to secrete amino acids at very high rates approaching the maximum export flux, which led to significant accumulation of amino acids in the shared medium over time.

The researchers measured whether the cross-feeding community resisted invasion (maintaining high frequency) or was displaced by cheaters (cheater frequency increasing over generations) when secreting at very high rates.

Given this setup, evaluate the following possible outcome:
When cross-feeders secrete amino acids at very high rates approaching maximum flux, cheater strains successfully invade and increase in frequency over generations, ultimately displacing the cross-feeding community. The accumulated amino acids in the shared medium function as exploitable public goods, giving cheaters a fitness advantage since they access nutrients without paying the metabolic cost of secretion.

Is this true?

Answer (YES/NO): YES